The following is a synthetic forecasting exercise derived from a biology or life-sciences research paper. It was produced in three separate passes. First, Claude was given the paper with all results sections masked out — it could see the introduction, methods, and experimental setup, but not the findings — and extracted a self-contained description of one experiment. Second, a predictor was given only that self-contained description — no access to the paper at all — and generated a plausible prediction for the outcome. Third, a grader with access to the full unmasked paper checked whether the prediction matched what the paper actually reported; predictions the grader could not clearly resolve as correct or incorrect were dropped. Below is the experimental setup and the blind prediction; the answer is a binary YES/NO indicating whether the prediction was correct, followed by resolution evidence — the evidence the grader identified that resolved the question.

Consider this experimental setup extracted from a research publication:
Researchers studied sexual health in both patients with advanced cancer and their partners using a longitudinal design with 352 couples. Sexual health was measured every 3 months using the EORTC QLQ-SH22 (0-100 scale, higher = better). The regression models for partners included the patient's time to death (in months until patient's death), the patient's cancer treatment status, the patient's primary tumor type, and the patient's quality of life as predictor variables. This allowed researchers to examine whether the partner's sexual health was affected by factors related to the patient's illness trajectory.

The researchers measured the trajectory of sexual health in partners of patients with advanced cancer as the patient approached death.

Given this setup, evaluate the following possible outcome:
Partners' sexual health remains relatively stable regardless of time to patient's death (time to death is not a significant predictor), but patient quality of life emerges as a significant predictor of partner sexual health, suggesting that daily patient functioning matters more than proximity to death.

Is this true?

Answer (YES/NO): NO